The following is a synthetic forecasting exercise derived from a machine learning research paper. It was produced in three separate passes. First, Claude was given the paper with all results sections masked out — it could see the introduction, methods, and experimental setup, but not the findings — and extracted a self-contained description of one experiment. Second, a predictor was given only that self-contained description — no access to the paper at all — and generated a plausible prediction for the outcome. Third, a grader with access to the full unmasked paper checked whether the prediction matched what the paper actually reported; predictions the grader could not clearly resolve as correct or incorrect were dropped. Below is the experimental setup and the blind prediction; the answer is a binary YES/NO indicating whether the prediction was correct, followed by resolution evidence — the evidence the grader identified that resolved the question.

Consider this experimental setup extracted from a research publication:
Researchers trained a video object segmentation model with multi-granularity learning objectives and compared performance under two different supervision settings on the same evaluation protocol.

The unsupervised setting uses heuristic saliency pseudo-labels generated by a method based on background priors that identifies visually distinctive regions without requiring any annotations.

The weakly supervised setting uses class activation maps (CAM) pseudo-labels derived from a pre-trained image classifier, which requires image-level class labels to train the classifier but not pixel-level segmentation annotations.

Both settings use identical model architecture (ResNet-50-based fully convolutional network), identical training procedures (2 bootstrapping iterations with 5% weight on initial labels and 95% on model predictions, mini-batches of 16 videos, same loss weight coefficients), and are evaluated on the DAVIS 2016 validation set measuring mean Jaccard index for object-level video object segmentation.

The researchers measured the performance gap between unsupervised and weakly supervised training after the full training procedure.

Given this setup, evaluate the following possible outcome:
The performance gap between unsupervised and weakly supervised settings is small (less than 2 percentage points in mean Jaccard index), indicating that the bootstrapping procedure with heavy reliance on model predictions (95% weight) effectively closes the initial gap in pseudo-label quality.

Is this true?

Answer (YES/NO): NO